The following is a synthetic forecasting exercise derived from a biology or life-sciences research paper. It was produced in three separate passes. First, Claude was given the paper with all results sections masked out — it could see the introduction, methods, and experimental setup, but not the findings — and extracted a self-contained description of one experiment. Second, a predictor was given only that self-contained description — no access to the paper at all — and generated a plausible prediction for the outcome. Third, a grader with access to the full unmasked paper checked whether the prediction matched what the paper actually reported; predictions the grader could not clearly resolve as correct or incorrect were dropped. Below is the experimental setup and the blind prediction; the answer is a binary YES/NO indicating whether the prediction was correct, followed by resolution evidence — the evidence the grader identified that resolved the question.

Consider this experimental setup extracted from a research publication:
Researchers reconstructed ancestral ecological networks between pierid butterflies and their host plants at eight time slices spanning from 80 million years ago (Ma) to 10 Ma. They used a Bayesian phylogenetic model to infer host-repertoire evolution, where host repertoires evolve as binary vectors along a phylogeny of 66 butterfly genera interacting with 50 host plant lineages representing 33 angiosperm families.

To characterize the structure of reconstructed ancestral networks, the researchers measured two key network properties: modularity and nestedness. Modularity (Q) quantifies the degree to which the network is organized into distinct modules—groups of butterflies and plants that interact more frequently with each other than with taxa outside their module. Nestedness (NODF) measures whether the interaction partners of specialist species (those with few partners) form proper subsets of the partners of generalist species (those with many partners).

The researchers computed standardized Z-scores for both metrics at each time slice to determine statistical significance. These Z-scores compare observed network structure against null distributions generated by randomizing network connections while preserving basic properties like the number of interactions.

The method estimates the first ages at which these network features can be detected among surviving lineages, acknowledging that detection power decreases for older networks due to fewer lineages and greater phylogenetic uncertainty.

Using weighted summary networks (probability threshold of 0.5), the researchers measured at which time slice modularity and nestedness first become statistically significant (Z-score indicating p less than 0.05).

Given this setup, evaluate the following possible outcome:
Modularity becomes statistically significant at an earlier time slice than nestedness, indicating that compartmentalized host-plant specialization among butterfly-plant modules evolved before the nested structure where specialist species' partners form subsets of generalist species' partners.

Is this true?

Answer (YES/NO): NO